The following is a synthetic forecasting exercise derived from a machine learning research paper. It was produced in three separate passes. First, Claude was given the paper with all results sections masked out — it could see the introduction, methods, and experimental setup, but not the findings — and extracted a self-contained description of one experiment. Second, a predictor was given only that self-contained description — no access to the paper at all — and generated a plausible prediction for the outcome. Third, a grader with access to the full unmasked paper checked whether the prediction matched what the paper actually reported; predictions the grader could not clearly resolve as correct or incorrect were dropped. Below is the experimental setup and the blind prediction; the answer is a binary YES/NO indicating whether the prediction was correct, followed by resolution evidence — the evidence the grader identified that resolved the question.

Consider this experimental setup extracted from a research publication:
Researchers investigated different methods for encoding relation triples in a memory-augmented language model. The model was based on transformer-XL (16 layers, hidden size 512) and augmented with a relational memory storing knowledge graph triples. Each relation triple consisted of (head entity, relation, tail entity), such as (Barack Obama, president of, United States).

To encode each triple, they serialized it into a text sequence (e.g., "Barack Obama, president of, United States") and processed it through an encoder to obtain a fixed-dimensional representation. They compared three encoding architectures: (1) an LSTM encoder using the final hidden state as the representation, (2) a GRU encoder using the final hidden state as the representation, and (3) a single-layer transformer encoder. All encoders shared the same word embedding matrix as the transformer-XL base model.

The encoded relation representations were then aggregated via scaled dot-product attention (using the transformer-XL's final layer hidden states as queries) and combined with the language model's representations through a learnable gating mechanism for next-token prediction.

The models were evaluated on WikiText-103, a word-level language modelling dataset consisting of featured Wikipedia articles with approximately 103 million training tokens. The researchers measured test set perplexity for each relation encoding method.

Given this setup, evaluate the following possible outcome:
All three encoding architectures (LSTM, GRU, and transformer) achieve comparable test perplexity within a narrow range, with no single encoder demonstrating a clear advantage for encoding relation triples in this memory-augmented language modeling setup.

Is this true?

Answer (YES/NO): NO